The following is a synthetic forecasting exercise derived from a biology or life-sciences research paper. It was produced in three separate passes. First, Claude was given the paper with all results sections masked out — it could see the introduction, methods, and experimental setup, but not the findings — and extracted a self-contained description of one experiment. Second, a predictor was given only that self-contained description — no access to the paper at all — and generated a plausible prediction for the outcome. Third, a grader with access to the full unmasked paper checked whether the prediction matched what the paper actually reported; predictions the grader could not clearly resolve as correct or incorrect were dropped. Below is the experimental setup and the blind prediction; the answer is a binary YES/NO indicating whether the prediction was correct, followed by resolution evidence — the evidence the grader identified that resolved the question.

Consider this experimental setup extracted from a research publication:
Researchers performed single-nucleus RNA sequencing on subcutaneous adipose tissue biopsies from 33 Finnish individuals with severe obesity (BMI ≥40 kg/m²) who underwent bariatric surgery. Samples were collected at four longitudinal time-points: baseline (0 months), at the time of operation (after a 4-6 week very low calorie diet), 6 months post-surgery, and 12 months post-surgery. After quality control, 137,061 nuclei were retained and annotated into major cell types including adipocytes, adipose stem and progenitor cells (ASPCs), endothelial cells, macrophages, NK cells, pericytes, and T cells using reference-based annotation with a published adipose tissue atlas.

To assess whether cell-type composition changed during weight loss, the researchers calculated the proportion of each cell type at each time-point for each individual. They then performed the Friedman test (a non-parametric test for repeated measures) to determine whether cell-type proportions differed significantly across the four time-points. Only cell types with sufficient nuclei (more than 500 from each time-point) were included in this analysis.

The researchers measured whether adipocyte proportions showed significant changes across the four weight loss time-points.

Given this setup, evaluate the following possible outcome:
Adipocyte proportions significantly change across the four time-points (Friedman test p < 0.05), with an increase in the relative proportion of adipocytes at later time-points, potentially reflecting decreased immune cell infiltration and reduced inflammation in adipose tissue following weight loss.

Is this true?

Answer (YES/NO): YES